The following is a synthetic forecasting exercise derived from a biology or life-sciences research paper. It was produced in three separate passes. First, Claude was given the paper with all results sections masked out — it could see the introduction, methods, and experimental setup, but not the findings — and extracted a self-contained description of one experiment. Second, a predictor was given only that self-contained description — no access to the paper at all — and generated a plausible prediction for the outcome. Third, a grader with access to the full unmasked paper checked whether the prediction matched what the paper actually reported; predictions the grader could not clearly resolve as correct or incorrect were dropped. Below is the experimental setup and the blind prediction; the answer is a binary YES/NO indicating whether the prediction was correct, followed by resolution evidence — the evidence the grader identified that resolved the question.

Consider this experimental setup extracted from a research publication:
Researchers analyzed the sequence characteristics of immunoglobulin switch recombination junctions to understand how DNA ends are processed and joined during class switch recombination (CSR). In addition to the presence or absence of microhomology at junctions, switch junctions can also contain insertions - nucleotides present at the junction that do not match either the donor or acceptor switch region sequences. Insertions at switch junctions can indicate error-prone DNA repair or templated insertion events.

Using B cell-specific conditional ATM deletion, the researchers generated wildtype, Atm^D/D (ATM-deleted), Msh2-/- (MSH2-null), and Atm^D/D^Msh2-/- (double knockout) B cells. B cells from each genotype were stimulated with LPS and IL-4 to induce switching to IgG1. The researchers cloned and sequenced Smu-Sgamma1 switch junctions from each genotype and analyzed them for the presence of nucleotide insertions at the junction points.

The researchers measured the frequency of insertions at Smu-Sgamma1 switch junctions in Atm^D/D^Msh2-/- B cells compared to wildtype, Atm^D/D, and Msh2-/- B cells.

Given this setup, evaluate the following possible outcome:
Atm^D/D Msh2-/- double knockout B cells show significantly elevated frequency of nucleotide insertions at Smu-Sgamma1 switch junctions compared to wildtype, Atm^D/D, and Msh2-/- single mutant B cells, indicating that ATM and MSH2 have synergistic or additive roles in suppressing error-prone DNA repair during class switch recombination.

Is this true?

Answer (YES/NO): NO